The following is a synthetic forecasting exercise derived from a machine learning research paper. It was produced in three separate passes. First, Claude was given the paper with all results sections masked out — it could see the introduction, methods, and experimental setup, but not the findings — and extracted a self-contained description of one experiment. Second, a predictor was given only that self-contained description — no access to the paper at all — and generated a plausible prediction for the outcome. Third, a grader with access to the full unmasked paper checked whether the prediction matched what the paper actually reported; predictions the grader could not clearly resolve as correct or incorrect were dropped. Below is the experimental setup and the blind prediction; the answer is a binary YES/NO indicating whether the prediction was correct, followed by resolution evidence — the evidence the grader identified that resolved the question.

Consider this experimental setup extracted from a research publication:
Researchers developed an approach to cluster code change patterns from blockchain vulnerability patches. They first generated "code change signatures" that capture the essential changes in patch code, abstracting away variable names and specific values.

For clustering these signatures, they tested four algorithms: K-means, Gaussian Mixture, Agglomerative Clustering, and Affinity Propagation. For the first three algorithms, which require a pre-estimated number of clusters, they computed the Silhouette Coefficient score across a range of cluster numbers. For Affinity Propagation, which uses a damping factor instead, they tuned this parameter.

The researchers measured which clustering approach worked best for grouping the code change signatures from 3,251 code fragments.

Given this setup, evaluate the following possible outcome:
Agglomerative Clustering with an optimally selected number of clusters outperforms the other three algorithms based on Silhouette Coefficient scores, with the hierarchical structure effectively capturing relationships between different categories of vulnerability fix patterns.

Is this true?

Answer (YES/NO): NO